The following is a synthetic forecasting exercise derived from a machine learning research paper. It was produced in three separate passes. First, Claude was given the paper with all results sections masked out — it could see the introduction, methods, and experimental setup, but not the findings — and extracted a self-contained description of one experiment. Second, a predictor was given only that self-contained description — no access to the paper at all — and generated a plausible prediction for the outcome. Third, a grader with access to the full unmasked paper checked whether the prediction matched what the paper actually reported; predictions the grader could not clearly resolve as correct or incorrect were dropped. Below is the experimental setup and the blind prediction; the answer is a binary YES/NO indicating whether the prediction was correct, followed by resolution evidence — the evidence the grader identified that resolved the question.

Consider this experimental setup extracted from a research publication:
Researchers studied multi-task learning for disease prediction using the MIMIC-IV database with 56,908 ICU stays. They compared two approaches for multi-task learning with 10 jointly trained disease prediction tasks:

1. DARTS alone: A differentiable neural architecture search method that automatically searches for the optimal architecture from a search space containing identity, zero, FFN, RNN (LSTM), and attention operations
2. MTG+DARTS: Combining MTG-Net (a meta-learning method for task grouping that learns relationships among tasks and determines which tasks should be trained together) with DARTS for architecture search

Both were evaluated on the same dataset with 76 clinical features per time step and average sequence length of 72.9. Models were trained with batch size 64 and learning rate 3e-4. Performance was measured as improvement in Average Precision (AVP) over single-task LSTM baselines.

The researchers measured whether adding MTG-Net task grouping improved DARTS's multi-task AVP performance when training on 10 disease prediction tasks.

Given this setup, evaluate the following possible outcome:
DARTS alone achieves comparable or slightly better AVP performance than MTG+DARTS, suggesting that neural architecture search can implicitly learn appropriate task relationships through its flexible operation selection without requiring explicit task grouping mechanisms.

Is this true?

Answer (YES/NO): YES